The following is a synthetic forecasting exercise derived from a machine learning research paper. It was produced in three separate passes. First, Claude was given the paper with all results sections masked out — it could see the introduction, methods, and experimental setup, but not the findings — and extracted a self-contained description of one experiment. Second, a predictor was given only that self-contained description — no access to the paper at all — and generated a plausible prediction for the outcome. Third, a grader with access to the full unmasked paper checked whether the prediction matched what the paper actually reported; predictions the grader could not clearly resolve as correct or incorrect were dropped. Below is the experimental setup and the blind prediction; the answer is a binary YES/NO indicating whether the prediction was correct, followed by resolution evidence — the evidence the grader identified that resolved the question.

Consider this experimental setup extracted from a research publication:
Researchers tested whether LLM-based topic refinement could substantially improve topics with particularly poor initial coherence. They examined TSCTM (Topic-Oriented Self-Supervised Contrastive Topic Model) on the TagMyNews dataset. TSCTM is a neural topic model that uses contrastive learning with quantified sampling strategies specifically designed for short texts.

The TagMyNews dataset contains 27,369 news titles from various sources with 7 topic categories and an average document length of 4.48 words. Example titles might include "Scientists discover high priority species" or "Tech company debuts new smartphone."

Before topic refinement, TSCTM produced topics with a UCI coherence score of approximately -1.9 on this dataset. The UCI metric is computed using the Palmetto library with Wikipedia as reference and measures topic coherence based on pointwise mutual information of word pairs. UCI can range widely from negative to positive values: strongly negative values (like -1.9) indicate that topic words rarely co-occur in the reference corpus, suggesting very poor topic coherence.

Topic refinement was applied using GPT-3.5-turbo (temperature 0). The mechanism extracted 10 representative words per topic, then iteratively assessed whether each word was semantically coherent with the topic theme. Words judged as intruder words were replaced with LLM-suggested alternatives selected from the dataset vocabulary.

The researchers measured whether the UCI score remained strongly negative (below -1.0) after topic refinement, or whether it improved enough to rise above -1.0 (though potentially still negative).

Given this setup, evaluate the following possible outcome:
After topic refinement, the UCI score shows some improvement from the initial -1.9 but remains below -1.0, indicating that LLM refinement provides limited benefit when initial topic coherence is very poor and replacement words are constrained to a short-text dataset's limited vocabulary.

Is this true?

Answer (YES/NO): NO